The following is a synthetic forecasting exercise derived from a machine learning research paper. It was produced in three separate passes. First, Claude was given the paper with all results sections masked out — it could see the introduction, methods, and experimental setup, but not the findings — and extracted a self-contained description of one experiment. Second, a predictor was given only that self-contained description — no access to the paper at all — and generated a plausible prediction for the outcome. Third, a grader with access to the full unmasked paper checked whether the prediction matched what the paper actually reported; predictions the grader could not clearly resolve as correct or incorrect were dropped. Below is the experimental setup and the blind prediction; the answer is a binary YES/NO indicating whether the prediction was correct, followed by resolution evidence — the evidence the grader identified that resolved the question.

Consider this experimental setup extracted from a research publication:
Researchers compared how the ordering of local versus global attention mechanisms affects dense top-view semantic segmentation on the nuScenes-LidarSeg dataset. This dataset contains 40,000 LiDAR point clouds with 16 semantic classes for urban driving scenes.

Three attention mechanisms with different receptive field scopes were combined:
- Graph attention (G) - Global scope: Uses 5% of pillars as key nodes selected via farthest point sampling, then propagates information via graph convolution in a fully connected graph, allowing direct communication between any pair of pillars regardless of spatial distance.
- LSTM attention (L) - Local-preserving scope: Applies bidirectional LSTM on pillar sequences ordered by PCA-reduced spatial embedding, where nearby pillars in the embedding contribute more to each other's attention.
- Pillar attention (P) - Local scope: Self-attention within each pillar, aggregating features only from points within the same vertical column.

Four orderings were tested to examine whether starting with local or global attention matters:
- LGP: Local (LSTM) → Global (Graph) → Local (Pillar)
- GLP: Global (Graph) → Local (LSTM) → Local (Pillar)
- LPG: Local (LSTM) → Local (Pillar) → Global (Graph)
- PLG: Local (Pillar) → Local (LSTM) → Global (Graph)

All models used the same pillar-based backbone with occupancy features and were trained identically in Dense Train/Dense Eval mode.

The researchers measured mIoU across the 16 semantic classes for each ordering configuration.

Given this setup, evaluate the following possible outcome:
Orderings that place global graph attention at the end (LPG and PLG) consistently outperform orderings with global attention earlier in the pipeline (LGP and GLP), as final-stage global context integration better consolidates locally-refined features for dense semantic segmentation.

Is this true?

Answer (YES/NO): NO